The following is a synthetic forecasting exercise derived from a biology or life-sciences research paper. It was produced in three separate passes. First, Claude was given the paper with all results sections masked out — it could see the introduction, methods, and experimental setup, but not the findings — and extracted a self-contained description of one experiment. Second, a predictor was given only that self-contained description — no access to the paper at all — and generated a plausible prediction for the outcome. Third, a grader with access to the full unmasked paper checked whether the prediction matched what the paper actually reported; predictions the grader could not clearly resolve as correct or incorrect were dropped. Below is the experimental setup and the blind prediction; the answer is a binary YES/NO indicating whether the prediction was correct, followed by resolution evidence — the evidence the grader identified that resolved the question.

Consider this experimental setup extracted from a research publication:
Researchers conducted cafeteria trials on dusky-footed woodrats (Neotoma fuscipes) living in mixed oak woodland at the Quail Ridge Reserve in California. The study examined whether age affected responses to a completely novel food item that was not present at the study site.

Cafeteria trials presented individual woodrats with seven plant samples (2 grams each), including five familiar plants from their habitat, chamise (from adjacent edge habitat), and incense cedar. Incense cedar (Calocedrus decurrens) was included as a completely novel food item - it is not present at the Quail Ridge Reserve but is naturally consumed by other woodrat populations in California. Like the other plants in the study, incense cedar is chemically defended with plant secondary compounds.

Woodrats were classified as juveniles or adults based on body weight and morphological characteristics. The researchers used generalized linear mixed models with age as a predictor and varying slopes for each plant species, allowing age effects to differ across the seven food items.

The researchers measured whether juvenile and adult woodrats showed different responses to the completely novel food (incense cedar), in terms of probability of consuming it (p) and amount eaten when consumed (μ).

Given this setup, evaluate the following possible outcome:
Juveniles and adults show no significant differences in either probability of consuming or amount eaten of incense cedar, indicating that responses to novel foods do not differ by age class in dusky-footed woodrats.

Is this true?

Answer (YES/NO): YES